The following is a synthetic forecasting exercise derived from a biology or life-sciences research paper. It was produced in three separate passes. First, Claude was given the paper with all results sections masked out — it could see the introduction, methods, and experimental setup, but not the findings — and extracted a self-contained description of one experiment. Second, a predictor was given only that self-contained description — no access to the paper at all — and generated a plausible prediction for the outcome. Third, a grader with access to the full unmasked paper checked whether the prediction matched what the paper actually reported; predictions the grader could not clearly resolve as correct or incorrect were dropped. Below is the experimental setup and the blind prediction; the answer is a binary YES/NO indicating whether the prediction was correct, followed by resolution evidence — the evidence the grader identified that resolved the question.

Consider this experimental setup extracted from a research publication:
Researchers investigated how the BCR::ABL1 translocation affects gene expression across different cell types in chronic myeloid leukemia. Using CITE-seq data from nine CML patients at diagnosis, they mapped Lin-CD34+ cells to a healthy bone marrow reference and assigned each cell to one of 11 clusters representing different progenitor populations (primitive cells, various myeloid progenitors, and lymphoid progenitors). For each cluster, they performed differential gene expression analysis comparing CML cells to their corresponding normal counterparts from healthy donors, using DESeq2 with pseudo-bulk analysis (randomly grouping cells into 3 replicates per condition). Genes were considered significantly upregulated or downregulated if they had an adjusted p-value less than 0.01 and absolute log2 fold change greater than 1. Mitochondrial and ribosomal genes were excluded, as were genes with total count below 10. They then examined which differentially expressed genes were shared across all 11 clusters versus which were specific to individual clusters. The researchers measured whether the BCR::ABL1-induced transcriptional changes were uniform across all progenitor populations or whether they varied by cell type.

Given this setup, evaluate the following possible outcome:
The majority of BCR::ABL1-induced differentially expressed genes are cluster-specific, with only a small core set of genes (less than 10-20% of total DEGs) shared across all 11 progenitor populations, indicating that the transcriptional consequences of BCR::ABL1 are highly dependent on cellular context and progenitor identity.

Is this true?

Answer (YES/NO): YES